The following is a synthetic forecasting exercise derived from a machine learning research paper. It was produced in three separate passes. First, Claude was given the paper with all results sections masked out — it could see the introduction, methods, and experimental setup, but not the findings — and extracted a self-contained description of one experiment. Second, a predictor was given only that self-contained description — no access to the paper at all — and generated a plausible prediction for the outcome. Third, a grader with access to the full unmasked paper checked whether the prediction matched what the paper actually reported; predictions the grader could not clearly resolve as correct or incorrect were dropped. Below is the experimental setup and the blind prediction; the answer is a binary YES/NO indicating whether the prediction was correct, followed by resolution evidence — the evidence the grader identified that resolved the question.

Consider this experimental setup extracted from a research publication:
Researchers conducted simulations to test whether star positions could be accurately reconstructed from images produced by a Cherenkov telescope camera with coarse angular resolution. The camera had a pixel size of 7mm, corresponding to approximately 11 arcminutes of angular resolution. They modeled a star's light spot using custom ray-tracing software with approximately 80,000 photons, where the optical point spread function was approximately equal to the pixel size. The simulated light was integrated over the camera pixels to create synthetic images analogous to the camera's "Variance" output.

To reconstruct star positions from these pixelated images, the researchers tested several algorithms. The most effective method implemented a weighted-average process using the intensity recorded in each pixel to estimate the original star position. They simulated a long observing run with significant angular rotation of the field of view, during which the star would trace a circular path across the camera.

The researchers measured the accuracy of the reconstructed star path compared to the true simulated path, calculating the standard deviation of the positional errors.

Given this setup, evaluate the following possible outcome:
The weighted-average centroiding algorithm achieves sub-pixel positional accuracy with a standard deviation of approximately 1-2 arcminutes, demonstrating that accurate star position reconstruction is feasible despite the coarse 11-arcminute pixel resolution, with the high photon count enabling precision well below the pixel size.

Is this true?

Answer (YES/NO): NO